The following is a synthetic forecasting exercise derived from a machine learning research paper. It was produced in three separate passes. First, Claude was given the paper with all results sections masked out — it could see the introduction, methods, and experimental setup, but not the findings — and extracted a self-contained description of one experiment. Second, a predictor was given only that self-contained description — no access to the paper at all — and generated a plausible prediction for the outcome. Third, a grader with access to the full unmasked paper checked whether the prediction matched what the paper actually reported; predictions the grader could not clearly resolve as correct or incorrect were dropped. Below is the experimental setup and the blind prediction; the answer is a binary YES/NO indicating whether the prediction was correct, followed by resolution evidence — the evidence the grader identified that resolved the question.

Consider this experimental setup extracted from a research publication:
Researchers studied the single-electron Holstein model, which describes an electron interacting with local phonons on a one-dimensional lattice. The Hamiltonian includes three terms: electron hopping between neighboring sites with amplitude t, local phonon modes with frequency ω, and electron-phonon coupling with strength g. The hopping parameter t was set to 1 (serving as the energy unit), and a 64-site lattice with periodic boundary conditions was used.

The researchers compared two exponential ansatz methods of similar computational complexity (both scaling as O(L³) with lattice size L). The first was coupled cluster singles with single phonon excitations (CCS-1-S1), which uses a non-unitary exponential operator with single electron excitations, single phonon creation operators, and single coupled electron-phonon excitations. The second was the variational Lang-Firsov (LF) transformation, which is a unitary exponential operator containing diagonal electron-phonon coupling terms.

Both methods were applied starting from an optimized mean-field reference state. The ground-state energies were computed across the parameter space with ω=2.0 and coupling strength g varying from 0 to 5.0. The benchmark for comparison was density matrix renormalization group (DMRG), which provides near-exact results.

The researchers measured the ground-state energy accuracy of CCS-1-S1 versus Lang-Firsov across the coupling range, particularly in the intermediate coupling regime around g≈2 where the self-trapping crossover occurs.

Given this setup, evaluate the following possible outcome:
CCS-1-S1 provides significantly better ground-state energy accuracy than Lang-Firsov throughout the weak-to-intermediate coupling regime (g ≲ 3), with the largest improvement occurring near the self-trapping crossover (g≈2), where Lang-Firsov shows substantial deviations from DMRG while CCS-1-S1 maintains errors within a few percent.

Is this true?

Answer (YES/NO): NO